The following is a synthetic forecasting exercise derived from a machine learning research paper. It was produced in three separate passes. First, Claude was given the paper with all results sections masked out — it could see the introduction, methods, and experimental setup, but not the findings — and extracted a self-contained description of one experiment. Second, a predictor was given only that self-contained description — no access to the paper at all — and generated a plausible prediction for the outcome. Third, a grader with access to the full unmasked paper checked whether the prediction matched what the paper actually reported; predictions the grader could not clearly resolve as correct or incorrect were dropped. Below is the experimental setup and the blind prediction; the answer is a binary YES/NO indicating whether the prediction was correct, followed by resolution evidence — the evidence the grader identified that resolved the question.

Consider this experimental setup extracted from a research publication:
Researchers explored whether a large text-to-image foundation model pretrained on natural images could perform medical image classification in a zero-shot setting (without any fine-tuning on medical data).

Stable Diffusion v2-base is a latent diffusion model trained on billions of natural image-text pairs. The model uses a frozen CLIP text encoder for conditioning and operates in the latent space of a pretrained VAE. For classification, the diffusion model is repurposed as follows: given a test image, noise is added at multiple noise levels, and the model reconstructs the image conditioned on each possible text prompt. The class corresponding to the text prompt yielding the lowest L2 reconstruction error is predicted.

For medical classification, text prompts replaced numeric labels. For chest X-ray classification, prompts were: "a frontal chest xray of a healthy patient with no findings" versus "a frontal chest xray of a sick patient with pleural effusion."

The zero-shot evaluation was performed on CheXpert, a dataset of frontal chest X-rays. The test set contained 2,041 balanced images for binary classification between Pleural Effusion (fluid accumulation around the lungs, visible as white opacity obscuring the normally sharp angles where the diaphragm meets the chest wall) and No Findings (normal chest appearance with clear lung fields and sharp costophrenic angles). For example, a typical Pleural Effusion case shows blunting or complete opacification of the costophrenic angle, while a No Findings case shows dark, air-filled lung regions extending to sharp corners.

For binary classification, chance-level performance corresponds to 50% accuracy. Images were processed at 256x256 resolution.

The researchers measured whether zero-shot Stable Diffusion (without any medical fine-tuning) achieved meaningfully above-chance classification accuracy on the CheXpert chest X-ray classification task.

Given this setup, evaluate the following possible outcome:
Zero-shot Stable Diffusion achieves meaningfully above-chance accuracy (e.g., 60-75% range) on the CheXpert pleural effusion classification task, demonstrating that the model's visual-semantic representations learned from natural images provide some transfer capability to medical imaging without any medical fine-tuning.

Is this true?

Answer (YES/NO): NO